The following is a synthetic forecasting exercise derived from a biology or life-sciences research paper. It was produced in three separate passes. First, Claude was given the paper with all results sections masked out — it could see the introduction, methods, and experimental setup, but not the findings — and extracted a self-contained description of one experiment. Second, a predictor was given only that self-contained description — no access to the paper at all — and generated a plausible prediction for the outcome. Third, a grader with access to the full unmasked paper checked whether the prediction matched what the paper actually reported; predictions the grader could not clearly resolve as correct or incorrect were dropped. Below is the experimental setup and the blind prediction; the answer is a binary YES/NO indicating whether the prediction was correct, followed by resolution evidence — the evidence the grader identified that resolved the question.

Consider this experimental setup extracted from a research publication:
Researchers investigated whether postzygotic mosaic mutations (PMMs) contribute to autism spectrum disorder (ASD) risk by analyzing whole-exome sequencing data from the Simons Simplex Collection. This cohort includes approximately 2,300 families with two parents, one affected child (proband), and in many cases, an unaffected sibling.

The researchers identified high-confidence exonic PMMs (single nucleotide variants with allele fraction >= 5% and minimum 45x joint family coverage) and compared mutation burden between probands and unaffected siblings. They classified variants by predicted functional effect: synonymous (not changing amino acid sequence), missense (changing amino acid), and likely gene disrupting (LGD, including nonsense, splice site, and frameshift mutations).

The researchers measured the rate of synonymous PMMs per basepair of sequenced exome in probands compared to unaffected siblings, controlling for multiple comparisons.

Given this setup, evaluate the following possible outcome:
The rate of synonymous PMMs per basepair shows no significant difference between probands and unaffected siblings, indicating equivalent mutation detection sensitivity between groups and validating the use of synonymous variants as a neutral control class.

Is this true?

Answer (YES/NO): NO